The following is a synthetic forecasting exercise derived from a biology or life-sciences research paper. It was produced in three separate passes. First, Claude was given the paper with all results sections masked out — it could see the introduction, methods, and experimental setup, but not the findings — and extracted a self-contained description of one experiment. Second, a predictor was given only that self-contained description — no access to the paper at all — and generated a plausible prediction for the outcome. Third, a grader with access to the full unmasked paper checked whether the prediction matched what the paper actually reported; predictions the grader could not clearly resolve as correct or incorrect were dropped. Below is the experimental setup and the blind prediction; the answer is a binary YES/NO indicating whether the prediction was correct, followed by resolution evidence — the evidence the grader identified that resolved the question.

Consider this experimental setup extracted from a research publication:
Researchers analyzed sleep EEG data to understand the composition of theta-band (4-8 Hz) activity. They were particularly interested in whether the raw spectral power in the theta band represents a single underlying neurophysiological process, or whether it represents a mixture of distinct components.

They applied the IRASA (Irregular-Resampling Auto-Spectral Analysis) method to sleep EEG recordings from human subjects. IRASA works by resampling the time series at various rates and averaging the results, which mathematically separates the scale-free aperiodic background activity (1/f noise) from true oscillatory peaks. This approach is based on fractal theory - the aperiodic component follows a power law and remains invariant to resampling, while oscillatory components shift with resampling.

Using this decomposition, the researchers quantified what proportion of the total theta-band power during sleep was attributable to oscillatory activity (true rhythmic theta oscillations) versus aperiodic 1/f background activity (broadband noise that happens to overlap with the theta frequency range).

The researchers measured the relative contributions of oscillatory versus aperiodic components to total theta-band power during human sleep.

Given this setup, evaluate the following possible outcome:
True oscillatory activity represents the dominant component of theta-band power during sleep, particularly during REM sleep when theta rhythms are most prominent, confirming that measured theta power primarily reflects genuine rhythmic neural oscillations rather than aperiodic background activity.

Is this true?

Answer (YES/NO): NO